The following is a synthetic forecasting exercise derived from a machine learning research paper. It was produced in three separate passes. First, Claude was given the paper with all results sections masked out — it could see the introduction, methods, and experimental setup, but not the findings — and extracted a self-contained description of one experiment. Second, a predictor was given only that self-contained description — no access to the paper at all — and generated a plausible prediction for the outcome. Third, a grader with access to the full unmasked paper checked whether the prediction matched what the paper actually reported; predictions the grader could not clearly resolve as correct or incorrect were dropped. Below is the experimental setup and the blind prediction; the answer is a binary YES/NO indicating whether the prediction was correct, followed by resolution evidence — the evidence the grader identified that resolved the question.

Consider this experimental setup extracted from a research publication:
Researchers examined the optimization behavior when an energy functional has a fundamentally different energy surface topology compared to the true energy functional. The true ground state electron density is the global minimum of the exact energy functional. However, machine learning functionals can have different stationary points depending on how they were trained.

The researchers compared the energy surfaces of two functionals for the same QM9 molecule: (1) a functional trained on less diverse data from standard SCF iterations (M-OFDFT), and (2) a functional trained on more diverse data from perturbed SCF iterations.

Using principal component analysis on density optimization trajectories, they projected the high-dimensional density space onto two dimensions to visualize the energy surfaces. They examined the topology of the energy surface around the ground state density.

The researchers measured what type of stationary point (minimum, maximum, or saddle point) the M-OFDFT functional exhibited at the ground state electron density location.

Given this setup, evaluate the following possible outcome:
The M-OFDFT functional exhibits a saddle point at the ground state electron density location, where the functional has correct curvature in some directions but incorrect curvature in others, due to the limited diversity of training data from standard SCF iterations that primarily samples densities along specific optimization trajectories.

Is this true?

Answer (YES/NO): YES